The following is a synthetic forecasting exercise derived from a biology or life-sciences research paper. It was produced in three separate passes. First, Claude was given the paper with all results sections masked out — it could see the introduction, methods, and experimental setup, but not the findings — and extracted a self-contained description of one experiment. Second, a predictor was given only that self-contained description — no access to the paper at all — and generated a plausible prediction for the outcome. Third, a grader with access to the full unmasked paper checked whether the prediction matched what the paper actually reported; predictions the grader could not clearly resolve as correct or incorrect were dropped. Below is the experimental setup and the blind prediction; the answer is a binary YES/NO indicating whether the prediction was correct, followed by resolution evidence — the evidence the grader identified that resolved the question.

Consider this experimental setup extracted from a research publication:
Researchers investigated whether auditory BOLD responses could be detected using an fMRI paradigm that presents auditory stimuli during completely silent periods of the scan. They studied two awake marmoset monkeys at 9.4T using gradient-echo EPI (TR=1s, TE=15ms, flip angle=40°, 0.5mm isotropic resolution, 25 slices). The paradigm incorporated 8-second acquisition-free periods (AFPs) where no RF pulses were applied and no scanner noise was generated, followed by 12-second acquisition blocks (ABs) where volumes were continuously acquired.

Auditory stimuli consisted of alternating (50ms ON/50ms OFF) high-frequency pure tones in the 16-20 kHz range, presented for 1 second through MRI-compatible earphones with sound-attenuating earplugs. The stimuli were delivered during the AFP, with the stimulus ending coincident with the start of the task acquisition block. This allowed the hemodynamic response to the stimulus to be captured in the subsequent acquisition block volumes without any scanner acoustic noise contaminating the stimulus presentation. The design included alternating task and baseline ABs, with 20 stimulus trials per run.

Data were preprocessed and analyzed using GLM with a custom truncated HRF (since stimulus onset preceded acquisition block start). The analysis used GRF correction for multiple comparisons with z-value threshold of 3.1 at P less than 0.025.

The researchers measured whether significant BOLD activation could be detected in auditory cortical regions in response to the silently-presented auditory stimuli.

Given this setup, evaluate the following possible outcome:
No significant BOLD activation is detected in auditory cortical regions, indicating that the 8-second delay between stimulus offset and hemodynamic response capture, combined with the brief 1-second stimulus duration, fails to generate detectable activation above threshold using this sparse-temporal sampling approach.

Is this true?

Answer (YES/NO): NO